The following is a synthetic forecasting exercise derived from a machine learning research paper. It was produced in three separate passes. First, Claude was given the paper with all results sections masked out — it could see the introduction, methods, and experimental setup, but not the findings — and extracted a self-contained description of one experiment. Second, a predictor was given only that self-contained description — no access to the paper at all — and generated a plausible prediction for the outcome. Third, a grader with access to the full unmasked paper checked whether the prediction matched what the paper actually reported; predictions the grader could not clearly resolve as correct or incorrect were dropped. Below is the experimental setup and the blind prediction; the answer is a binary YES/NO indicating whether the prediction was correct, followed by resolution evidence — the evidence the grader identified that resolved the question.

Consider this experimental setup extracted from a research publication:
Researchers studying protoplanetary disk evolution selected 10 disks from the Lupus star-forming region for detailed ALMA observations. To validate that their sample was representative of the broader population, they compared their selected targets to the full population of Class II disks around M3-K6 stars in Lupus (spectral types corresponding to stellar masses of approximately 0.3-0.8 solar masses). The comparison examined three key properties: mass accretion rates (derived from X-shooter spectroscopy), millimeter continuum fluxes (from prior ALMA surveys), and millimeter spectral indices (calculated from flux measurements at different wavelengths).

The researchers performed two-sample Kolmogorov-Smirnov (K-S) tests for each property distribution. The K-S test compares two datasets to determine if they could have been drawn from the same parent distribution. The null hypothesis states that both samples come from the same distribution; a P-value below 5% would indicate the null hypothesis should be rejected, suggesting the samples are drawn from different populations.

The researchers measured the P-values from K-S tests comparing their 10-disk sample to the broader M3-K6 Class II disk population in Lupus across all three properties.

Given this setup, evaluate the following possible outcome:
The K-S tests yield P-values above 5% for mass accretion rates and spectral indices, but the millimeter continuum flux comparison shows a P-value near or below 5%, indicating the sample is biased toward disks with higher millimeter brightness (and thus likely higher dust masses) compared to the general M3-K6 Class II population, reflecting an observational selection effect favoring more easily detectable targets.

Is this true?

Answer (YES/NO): NO